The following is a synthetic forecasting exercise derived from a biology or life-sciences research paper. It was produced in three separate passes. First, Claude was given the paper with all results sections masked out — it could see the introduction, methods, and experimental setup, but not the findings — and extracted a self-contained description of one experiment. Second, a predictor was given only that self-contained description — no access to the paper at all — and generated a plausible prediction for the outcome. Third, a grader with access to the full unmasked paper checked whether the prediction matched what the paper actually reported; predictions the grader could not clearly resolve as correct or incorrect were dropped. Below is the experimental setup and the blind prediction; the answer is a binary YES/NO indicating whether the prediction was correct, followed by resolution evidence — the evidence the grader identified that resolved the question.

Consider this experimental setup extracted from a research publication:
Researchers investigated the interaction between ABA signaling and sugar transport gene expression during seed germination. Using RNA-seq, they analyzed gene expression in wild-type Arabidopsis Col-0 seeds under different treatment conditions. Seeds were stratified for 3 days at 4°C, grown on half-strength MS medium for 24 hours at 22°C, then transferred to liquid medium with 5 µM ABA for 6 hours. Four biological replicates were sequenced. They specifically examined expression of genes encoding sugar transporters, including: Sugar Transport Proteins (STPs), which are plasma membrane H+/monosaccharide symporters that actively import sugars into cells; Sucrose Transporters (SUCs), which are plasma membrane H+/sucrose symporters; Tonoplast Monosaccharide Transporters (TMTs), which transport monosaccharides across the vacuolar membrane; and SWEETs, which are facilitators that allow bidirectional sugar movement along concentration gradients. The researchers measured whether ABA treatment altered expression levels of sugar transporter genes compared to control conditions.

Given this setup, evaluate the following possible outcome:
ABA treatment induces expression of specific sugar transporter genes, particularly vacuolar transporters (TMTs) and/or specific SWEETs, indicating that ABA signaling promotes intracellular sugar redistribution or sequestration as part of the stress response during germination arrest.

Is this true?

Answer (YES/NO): YES